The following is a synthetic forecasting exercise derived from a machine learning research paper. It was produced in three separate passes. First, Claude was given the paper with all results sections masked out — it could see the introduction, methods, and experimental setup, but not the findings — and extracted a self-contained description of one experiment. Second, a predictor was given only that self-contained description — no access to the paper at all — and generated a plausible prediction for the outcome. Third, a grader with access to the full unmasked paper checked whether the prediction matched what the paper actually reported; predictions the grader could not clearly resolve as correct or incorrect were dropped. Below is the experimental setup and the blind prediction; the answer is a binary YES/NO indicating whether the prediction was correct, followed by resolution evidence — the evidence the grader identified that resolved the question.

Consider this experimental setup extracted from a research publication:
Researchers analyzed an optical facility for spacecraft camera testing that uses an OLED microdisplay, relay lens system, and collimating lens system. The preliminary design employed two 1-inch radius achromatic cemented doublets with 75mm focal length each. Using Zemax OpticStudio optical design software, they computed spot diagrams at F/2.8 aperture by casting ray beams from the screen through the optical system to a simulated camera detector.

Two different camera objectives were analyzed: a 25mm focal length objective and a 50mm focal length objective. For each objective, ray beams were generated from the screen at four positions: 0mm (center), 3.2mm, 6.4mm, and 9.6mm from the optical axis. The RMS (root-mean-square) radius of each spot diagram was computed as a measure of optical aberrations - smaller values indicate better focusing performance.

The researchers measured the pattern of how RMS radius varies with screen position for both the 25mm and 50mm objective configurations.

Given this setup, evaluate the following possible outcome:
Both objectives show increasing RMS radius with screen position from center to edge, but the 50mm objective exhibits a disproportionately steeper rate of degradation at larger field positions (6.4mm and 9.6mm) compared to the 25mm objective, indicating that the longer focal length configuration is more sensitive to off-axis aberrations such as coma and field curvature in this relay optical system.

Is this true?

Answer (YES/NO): NO